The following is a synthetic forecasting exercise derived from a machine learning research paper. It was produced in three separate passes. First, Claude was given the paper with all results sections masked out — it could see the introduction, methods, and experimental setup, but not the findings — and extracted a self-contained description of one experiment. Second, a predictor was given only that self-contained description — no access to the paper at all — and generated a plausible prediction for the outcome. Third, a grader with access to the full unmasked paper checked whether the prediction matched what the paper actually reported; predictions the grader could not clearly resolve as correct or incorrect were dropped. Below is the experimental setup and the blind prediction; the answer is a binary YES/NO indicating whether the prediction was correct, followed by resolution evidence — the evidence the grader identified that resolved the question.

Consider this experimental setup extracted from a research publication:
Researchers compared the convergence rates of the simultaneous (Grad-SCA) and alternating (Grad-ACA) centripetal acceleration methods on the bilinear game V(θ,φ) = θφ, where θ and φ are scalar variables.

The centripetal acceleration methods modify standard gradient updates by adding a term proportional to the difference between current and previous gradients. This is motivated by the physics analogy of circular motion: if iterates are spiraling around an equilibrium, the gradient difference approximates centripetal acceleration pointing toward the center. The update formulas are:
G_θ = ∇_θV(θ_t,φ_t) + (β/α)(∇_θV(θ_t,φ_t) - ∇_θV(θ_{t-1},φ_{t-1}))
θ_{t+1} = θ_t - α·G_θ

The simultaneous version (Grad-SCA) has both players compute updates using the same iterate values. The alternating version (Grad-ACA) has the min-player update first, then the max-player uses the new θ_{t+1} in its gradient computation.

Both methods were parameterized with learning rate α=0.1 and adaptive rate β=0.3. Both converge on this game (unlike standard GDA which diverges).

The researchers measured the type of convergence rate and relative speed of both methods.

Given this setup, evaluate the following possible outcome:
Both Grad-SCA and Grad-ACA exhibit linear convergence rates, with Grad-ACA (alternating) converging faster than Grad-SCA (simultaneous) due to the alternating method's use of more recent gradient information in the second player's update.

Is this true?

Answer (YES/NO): YES